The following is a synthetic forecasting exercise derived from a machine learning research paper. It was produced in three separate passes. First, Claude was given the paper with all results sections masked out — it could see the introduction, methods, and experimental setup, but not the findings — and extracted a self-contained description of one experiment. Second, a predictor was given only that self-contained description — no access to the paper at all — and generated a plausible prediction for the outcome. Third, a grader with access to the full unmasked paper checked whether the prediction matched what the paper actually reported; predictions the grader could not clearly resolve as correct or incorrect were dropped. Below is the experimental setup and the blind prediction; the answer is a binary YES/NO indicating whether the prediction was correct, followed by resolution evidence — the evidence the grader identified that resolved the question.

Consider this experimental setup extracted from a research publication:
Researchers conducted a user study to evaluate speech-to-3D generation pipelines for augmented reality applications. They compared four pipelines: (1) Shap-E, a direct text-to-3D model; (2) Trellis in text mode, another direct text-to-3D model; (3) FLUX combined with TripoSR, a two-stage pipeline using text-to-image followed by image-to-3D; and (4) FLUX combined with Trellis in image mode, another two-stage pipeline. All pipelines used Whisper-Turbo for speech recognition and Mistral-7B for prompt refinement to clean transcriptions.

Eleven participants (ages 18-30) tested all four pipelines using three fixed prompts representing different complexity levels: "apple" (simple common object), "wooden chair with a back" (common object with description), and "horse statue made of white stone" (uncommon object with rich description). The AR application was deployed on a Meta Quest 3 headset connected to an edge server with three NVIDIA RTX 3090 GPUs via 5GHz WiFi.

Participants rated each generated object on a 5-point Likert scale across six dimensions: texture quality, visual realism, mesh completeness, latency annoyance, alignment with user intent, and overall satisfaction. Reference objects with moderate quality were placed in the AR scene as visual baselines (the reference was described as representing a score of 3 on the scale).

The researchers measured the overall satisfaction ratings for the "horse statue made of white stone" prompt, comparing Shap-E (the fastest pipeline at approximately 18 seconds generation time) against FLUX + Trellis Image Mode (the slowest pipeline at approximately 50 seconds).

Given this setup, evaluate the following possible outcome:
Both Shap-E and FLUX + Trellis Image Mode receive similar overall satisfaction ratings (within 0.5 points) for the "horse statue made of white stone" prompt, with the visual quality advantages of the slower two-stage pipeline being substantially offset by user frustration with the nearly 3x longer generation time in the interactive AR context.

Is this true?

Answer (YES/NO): NO